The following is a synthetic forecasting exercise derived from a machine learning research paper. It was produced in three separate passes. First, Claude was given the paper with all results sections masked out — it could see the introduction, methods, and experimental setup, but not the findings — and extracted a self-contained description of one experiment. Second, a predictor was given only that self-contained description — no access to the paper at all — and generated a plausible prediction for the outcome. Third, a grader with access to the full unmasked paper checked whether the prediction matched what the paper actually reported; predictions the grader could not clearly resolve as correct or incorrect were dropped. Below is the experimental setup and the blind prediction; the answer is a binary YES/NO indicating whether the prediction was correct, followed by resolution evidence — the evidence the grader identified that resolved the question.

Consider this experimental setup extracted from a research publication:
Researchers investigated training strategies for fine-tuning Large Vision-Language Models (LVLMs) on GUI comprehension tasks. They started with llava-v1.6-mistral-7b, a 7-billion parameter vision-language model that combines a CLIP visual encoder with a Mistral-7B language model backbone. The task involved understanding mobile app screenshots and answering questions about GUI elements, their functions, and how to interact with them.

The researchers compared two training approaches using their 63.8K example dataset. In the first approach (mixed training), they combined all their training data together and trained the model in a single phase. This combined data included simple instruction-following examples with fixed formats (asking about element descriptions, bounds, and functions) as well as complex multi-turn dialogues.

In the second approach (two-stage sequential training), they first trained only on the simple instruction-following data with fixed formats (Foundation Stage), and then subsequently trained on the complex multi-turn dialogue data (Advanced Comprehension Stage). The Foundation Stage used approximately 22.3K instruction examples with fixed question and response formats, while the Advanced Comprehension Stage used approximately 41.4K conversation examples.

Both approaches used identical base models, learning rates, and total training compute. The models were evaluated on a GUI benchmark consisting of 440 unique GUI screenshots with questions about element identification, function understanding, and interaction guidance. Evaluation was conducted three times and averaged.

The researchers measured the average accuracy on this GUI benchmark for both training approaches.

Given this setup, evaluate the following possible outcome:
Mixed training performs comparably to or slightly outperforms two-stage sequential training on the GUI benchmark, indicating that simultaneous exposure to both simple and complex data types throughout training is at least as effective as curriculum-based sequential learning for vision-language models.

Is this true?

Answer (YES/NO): NO